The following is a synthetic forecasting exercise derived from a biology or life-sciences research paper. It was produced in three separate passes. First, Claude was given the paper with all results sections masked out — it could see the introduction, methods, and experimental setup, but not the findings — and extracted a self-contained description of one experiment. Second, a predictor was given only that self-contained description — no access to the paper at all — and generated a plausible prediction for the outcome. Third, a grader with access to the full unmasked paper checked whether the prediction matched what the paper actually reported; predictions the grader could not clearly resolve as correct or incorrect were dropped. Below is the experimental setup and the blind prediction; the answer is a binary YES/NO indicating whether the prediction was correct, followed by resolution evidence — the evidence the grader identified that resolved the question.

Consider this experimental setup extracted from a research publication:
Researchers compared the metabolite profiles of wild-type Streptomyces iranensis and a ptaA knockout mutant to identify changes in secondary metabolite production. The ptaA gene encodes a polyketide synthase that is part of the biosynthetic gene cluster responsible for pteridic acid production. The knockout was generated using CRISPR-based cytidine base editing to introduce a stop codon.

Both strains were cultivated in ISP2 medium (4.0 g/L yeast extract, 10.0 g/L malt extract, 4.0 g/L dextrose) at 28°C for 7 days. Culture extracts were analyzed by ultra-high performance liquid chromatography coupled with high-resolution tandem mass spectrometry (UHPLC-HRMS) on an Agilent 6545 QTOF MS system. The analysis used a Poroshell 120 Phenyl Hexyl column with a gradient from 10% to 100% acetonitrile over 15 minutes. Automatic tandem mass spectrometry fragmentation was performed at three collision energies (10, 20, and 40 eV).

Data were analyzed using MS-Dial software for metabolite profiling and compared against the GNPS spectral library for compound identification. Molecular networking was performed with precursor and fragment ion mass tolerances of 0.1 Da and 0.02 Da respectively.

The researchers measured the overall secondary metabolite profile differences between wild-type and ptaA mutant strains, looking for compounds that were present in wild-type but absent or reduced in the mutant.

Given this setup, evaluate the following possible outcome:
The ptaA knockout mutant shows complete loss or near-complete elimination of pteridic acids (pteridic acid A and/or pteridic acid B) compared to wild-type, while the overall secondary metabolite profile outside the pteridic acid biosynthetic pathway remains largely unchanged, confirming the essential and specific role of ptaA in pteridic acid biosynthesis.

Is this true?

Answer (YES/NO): NO